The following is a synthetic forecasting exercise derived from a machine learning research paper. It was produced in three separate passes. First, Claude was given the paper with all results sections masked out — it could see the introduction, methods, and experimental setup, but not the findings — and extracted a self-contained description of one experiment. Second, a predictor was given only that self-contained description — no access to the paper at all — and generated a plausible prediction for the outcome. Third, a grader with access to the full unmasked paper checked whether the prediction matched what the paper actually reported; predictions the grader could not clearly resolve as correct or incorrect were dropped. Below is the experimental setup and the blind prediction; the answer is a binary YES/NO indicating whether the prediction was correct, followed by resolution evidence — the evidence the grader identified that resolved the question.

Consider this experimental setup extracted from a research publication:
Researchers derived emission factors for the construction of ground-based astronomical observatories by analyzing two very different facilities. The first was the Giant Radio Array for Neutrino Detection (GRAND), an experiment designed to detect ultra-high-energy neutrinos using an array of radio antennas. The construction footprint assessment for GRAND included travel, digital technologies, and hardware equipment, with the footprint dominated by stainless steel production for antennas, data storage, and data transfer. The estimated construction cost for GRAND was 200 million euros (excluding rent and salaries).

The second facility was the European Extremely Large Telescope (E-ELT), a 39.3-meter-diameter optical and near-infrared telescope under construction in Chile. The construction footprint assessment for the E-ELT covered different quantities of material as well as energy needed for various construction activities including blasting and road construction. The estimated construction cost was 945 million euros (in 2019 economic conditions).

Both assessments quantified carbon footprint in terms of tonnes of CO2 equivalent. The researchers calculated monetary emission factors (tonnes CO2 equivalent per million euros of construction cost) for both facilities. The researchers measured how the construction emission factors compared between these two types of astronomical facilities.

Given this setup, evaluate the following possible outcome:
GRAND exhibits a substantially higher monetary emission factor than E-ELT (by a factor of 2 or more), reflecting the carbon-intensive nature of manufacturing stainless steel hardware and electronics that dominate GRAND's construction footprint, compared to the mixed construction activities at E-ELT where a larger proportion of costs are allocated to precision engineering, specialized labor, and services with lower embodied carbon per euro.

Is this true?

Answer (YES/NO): YES